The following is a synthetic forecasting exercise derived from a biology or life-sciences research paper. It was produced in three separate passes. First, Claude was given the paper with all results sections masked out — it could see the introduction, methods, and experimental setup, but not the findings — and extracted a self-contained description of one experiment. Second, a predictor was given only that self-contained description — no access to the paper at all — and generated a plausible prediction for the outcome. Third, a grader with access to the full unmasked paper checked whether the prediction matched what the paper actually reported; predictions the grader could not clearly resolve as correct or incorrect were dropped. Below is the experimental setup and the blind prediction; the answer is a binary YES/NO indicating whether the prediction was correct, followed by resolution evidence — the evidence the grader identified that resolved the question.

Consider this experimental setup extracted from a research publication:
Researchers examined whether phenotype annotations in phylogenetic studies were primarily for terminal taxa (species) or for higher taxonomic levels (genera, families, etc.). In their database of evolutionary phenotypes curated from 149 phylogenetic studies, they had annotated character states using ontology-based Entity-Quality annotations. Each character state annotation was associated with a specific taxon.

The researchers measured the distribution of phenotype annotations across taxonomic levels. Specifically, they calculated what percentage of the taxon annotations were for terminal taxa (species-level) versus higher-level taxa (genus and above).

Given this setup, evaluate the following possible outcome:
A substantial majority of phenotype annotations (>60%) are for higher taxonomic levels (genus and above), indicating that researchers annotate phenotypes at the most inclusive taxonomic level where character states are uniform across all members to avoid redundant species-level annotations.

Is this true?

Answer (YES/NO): NO